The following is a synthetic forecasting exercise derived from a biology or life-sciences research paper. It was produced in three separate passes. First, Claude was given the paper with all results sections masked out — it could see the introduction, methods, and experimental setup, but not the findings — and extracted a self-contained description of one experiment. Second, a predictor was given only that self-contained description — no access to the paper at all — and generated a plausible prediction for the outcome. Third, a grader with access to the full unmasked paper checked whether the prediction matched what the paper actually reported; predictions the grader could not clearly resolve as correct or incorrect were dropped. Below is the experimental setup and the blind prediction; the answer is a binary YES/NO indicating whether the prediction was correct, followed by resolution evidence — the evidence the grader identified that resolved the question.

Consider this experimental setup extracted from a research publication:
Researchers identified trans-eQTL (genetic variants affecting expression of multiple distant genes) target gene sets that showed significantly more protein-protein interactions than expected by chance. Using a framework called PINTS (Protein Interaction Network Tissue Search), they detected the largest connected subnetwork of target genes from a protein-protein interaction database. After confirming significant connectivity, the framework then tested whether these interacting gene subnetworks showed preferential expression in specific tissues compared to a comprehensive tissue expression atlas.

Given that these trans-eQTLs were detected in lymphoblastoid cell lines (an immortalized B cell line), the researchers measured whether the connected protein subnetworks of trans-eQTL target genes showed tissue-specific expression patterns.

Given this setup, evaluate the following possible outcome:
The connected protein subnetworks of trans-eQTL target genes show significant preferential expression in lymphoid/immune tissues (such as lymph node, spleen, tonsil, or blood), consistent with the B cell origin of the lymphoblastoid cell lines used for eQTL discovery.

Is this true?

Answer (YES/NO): NO